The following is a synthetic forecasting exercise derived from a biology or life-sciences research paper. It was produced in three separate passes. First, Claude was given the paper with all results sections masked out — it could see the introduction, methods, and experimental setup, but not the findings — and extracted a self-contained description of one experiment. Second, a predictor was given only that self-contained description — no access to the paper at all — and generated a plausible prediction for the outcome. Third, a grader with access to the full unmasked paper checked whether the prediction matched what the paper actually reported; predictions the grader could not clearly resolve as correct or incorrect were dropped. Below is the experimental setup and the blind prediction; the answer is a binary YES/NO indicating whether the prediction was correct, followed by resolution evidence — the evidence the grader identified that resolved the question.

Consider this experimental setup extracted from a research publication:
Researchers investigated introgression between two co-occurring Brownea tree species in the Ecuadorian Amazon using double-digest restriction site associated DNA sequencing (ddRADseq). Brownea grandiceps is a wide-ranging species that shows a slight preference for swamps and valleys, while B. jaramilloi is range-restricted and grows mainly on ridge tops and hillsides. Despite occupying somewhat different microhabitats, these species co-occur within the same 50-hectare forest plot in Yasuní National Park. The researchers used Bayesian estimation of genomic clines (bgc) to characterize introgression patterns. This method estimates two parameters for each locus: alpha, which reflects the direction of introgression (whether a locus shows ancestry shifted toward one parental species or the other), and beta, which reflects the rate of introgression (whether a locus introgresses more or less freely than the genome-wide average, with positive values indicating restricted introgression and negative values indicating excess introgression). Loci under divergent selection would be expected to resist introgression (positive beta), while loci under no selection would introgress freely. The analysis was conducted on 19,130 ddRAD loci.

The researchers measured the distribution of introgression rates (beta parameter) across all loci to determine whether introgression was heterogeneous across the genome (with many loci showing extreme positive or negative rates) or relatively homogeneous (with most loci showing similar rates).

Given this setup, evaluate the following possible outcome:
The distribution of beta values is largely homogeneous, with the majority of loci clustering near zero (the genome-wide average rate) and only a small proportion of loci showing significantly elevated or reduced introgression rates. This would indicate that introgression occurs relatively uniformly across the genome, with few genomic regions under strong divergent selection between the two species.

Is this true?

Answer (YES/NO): YES